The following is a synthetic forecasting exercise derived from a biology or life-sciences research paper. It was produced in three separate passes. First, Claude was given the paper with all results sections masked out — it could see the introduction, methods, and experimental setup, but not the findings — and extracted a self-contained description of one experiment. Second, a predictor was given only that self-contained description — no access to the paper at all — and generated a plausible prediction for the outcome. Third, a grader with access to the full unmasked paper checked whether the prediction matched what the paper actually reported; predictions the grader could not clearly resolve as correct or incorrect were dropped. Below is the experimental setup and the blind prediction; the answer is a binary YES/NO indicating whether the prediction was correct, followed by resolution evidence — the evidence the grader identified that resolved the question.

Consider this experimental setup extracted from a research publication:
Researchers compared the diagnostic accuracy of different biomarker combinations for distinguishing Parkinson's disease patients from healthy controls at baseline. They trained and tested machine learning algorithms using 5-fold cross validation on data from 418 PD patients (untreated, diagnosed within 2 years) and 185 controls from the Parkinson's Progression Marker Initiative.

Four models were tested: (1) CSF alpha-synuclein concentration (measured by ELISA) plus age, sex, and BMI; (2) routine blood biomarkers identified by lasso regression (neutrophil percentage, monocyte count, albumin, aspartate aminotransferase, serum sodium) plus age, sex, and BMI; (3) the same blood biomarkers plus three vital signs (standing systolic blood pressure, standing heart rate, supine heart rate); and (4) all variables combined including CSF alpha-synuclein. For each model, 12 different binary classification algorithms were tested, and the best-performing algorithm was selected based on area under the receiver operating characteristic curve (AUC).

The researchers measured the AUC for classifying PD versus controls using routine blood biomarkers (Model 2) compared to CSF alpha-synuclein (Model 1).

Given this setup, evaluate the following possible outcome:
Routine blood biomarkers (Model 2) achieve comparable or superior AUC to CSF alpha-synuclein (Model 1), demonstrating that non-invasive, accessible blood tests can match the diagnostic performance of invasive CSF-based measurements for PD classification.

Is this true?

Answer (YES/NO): YES